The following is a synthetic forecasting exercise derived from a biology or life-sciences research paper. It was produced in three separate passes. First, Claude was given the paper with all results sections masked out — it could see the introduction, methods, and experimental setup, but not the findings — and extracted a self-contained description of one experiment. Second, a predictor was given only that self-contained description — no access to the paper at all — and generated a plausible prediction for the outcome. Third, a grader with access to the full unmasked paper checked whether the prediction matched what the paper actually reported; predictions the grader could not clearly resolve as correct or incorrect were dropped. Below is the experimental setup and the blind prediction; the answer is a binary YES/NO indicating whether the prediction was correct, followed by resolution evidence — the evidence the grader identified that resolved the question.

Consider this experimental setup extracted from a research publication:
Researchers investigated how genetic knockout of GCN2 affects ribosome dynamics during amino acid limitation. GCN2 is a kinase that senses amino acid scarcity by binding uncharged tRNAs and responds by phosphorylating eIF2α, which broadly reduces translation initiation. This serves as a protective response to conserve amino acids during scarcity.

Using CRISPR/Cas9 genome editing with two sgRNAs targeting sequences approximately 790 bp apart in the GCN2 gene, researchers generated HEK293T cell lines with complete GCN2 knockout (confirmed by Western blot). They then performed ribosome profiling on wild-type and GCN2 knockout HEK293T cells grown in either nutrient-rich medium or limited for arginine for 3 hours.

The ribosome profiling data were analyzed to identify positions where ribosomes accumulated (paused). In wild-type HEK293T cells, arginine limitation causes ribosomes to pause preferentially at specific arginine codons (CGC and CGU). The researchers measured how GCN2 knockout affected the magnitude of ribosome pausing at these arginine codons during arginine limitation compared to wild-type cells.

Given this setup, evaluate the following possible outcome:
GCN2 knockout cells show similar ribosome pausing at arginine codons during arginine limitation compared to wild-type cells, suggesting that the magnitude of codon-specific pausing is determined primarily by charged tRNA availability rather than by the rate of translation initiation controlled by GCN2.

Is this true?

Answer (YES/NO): NO